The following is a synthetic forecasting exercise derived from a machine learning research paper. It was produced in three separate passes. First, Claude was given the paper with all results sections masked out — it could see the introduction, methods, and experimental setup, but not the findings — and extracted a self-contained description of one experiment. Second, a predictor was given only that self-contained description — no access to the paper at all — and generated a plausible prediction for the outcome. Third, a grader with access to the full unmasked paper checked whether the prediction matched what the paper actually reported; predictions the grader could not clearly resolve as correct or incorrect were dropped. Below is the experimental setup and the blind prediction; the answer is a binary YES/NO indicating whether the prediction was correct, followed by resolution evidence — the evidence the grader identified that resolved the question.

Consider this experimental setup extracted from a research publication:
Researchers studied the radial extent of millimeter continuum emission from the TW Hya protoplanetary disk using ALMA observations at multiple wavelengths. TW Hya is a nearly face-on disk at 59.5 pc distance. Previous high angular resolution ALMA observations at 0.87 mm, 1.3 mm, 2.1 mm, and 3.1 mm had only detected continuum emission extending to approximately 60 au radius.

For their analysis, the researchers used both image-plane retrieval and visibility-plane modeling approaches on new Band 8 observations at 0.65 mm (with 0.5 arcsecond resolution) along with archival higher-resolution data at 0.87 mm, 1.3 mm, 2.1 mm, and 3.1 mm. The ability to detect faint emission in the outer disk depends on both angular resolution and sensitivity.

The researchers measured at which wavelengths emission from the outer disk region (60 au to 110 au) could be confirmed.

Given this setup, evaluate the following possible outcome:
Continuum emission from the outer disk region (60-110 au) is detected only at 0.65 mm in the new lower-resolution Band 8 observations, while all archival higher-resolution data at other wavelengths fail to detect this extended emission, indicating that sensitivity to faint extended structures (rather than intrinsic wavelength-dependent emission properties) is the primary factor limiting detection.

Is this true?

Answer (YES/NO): NO